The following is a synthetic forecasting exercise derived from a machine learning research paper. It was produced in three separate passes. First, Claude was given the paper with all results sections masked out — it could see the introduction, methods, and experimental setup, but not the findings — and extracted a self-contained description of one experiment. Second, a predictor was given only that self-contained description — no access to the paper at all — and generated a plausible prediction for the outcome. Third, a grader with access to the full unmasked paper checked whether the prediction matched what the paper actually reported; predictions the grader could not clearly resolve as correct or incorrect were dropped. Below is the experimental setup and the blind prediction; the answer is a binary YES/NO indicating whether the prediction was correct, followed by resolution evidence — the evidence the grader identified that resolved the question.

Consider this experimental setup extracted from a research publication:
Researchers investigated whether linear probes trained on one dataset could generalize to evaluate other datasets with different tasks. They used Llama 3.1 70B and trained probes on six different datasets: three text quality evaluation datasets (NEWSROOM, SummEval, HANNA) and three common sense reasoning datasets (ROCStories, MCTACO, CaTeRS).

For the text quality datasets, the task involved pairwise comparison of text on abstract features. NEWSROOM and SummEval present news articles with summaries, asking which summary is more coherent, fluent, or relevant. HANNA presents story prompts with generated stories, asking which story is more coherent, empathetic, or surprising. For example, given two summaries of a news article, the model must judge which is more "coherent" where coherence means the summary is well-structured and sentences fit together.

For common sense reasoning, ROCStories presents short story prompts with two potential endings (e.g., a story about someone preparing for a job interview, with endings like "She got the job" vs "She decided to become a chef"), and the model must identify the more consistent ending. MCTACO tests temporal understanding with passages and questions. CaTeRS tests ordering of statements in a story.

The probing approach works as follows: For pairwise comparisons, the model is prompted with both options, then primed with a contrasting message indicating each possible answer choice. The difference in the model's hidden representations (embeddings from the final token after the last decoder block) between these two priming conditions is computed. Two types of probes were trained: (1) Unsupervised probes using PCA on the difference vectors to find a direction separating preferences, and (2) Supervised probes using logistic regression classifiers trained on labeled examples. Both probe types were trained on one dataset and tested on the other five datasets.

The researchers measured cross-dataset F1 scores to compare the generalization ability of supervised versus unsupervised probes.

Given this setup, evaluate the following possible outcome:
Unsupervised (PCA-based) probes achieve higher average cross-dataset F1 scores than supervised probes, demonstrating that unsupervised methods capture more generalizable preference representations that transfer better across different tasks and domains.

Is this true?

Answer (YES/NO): YES